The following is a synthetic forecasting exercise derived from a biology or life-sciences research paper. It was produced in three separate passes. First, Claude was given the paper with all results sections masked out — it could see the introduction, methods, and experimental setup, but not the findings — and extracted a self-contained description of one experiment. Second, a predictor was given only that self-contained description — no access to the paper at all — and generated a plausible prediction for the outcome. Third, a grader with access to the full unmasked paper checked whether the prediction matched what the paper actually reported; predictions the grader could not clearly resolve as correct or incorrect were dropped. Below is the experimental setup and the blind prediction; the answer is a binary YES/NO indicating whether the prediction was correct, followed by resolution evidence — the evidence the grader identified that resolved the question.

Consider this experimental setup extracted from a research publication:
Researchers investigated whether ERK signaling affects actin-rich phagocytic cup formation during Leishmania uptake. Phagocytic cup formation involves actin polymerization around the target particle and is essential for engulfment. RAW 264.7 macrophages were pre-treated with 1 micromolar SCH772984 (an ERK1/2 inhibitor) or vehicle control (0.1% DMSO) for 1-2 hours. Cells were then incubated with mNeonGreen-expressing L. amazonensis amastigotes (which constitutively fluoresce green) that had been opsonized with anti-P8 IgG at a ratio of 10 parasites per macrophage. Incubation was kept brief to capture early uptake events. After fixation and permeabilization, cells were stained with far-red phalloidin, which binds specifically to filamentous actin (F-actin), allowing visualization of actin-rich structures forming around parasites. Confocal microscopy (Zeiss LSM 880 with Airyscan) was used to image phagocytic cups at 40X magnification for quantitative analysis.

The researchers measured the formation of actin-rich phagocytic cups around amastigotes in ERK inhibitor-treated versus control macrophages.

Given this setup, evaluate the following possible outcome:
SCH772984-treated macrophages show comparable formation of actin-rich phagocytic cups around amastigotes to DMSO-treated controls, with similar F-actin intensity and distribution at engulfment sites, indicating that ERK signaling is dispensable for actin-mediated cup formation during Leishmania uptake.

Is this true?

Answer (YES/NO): NO